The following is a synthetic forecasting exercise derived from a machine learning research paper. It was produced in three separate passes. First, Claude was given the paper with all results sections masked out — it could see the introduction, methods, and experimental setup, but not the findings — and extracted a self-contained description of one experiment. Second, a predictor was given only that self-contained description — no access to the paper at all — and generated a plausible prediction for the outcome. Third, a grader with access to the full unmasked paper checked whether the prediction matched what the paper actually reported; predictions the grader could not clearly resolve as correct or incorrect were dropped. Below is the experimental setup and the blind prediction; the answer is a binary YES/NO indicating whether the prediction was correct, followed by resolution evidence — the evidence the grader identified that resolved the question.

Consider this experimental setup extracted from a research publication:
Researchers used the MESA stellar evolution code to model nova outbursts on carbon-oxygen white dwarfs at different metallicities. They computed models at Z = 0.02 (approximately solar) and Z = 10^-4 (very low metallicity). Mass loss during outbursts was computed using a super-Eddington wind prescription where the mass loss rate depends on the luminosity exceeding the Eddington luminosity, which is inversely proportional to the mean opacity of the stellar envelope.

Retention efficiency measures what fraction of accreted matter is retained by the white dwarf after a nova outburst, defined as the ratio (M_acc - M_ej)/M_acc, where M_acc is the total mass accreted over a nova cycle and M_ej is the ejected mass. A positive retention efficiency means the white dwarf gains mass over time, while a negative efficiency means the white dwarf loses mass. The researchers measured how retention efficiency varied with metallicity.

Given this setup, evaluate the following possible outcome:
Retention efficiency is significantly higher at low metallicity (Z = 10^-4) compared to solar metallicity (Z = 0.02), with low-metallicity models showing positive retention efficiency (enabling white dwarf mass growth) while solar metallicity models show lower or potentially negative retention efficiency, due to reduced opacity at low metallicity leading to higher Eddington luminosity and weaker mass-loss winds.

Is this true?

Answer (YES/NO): NO